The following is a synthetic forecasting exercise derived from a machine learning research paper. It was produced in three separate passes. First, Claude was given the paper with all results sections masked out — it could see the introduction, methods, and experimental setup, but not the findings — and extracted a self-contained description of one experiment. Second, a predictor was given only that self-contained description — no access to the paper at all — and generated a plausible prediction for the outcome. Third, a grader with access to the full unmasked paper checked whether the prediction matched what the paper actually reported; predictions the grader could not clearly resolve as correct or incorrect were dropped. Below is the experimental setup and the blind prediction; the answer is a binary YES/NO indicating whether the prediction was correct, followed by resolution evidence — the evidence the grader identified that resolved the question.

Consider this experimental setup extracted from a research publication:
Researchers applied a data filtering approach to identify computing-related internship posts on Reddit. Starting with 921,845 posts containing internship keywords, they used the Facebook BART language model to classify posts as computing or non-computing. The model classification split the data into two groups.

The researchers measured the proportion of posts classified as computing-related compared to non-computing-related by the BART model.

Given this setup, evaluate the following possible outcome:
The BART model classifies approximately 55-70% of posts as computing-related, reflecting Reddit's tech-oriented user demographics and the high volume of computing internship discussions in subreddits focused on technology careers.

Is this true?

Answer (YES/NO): NO